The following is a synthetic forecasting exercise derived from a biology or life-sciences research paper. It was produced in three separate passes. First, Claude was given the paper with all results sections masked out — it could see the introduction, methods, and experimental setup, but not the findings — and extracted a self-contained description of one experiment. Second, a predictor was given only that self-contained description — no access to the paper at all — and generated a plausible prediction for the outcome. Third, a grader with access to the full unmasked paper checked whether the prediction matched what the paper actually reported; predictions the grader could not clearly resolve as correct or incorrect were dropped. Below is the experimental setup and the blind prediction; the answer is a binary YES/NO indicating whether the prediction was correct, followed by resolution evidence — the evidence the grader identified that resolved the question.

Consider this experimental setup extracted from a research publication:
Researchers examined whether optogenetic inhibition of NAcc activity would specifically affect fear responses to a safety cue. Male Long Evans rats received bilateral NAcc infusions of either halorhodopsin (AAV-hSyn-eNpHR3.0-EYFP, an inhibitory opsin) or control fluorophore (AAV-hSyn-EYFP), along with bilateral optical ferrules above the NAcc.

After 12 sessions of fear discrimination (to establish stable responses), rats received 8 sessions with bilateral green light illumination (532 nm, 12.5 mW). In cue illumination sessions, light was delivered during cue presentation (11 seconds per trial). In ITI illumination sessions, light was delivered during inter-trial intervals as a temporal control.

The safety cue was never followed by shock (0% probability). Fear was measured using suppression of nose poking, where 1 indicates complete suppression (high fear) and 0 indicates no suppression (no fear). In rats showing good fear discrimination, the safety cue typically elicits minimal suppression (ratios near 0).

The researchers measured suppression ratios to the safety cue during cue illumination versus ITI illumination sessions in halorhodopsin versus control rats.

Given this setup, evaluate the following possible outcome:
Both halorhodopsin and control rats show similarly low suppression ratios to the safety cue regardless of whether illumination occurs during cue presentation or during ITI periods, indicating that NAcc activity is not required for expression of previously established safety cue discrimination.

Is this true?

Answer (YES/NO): NO